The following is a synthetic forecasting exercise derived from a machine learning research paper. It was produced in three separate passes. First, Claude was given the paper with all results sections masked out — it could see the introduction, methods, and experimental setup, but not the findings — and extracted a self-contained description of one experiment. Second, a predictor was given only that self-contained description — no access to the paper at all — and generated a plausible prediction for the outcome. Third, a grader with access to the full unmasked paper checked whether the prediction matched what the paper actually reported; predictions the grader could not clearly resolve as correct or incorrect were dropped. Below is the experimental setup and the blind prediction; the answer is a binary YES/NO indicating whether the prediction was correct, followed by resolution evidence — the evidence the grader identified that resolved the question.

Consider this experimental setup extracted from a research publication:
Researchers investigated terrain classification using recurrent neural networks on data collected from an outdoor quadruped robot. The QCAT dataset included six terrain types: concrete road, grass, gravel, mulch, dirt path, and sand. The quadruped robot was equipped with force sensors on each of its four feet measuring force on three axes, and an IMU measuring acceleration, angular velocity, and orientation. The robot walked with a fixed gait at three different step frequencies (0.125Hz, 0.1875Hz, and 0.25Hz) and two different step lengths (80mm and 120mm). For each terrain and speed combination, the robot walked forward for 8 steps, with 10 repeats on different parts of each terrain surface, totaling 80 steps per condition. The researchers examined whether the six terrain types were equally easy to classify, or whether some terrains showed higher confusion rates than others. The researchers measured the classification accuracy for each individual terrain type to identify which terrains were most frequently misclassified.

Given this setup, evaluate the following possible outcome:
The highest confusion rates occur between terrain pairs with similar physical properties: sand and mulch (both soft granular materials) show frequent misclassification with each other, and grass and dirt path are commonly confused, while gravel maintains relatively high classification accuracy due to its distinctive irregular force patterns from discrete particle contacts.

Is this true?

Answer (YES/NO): NO